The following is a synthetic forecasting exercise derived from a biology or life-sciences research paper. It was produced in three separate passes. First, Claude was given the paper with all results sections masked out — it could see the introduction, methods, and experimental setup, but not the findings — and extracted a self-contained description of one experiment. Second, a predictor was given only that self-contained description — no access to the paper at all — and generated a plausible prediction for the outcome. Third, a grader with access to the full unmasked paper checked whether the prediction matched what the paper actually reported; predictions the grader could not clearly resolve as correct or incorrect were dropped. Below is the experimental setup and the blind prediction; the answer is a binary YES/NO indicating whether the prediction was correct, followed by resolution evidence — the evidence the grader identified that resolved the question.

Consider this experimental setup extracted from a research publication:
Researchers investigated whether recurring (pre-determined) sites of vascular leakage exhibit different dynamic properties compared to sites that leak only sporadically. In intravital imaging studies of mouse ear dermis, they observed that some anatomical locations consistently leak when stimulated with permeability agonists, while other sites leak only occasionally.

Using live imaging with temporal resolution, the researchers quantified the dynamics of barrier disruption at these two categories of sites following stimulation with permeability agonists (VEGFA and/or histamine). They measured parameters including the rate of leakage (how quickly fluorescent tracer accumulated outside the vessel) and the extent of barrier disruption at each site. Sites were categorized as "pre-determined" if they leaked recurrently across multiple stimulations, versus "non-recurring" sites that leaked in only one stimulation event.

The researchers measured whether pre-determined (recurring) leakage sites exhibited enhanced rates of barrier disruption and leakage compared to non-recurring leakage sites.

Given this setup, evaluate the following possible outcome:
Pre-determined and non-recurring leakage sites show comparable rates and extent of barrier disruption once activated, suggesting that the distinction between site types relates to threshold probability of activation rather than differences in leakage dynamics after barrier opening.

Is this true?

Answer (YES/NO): NO